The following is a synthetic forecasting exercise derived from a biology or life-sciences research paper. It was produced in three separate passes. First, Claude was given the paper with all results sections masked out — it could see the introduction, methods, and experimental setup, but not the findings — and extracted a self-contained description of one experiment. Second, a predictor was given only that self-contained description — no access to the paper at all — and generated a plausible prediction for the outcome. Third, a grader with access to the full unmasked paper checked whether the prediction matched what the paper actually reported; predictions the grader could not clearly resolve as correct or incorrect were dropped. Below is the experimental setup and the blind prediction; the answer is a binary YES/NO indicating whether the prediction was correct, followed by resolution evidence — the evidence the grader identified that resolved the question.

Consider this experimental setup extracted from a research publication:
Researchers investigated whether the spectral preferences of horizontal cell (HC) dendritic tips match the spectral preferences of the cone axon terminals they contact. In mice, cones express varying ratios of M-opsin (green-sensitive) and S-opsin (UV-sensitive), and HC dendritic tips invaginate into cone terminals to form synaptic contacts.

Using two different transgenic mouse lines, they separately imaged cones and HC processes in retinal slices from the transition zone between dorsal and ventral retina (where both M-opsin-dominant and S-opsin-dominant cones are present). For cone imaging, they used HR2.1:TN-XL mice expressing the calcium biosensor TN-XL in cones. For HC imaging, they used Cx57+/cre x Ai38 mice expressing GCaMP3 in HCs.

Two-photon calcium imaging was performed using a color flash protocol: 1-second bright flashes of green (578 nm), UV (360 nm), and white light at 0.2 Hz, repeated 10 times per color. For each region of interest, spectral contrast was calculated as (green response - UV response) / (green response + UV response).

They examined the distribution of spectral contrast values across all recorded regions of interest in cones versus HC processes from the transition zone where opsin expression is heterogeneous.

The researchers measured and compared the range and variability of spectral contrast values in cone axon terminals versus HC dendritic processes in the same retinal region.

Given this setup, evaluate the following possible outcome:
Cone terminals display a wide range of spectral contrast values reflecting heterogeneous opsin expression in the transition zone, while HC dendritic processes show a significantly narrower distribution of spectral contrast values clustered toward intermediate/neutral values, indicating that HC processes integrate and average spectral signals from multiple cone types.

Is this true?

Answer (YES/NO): NO